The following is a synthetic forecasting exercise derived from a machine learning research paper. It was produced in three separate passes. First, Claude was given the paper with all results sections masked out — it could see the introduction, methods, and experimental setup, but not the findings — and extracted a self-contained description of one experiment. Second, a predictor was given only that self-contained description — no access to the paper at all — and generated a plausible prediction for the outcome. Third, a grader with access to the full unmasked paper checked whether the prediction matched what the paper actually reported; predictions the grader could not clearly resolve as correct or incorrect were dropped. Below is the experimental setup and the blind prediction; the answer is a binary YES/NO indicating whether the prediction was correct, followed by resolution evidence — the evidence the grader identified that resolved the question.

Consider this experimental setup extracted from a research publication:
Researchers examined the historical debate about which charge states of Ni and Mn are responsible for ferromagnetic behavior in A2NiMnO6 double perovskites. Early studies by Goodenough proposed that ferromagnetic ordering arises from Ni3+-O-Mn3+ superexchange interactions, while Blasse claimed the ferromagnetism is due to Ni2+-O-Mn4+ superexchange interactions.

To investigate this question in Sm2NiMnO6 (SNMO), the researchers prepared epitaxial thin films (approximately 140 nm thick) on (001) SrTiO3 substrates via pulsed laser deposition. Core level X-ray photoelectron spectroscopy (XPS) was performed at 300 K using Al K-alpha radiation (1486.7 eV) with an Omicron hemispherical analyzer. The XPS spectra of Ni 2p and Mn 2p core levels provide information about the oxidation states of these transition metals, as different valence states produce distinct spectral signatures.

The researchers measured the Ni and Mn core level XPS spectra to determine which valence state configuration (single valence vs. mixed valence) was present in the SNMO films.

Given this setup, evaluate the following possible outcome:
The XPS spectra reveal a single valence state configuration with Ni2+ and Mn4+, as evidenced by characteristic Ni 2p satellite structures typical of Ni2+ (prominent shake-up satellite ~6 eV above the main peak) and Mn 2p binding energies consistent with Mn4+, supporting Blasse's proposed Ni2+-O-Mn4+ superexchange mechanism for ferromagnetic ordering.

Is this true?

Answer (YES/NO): NO